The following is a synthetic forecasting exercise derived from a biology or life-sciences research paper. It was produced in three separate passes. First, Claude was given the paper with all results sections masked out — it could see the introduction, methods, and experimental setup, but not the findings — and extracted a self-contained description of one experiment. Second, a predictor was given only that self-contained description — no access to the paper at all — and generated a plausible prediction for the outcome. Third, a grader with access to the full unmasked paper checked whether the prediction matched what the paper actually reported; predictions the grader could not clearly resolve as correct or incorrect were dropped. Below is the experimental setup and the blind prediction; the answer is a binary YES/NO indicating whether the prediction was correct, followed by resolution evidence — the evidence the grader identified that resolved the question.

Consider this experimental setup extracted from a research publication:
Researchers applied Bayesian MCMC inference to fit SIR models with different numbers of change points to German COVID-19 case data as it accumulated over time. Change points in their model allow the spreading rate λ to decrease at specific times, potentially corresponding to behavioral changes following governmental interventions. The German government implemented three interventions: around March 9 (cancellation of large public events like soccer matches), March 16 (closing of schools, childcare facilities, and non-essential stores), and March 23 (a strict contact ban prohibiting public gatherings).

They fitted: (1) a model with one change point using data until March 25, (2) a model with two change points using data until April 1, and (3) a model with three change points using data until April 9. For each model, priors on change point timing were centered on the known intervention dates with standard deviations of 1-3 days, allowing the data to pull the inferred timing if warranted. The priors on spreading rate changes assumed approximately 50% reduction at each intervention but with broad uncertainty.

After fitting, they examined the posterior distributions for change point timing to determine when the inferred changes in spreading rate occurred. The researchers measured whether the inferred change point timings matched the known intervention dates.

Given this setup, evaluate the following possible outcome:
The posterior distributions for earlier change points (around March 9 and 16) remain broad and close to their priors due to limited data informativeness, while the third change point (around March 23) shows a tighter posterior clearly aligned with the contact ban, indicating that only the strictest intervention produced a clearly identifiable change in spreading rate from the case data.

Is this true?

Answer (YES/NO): NO